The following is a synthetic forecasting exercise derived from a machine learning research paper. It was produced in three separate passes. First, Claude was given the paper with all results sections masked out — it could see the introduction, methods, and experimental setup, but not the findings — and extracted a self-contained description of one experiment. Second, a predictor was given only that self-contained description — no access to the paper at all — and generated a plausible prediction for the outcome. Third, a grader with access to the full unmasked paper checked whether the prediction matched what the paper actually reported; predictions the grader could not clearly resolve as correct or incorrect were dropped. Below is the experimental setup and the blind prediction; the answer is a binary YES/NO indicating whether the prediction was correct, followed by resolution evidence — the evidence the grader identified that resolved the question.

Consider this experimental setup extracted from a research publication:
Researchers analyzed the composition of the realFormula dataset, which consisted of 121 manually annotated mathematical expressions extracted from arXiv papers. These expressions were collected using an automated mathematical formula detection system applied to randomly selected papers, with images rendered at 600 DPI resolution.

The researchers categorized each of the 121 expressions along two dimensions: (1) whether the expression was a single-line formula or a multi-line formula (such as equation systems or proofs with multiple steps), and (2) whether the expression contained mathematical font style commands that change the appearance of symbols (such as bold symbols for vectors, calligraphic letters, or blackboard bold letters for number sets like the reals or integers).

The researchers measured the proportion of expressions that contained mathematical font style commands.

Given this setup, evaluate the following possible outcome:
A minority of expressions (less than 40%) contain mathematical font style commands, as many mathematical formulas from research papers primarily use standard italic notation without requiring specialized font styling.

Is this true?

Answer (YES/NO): YES